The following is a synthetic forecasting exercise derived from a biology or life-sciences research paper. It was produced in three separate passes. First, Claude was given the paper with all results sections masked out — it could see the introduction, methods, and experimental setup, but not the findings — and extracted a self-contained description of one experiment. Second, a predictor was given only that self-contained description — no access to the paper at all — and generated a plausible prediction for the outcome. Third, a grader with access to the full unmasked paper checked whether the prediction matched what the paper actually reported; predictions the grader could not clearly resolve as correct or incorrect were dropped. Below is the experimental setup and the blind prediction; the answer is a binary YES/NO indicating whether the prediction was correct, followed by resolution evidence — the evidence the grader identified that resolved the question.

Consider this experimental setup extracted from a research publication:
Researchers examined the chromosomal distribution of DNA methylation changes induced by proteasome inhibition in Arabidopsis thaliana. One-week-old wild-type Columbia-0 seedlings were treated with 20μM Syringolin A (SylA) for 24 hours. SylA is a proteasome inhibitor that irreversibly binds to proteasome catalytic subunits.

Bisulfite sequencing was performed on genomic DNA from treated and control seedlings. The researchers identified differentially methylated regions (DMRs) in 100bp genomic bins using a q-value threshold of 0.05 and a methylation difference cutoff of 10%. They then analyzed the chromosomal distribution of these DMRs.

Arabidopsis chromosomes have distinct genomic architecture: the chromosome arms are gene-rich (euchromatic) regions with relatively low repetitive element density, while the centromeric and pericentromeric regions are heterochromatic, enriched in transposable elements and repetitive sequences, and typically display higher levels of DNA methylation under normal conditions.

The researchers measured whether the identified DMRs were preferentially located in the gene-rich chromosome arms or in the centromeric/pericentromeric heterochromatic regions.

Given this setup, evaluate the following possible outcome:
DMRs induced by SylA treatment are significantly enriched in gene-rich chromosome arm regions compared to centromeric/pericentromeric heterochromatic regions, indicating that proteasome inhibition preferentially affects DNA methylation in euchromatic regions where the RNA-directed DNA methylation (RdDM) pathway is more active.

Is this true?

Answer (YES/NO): NO